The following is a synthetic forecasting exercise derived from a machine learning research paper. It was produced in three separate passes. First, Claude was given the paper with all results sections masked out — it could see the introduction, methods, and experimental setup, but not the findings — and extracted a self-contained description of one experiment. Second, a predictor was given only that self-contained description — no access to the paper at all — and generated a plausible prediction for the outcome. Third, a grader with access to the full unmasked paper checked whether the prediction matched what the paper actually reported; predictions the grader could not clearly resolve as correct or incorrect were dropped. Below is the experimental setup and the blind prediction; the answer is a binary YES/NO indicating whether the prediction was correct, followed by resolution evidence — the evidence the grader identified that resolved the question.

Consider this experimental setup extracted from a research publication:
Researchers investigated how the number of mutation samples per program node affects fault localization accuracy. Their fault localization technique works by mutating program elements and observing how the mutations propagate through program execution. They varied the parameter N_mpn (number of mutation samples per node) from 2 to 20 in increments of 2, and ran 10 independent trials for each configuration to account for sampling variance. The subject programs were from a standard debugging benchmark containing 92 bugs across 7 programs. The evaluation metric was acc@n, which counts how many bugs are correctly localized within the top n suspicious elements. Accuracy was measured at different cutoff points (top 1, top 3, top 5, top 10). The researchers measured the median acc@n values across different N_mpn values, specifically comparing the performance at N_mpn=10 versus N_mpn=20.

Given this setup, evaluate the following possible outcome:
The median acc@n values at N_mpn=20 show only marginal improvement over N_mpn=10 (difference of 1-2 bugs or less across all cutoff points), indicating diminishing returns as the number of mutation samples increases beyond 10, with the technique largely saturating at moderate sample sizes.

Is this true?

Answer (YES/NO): YES